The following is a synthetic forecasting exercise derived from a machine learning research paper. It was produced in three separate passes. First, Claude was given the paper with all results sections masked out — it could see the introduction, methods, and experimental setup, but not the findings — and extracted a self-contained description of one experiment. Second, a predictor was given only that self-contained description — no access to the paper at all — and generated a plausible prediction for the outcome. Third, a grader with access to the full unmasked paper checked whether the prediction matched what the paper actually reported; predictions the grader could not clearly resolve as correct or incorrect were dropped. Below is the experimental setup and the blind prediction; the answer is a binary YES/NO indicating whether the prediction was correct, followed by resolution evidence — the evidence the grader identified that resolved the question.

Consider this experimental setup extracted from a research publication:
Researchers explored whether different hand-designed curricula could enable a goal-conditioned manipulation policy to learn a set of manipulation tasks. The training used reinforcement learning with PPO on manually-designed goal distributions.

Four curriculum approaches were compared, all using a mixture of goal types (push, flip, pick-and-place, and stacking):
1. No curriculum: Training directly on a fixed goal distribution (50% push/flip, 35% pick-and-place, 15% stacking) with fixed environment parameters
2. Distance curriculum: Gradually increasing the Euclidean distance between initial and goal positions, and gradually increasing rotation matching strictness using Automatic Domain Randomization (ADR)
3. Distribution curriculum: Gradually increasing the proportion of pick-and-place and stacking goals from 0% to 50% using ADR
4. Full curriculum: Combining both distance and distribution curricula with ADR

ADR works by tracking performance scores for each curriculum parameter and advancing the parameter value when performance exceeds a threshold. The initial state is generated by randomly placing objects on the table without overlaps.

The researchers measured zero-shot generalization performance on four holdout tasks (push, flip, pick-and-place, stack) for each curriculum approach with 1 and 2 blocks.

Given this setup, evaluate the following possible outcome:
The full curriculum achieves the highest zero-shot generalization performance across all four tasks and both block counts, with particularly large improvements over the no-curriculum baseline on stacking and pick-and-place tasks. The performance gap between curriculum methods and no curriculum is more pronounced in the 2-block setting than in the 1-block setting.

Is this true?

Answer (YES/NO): NO